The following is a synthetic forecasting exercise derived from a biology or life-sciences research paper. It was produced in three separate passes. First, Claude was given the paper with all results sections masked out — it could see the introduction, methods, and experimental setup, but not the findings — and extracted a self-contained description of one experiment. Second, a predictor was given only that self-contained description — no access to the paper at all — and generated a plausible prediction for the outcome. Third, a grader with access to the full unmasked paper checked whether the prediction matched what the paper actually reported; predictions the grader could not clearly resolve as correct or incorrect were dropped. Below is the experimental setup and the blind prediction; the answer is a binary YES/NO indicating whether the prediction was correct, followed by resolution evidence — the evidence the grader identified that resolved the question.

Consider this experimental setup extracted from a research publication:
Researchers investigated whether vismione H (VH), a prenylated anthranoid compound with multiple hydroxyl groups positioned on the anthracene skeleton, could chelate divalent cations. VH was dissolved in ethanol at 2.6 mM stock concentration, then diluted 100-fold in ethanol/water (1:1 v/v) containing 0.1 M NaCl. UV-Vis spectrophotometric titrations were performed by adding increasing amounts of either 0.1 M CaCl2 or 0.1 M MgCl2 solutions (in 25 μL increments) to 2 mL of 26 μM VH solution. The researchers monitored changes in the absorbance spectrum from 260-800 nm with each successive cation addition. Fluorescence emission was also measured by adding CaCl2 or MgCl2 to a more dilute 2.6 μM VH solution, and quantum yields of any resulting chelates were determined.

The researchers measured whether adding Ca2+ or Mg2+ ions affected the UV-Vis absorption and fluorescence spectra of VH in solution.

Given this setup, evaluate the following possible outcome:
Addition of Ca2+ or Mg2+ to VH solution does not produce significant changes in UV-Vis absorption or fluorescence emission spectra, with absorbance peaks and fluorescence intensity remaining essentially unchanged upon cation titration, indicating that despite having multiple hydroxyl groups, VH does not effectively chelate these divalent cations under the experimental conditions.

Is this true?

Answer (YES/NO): NO